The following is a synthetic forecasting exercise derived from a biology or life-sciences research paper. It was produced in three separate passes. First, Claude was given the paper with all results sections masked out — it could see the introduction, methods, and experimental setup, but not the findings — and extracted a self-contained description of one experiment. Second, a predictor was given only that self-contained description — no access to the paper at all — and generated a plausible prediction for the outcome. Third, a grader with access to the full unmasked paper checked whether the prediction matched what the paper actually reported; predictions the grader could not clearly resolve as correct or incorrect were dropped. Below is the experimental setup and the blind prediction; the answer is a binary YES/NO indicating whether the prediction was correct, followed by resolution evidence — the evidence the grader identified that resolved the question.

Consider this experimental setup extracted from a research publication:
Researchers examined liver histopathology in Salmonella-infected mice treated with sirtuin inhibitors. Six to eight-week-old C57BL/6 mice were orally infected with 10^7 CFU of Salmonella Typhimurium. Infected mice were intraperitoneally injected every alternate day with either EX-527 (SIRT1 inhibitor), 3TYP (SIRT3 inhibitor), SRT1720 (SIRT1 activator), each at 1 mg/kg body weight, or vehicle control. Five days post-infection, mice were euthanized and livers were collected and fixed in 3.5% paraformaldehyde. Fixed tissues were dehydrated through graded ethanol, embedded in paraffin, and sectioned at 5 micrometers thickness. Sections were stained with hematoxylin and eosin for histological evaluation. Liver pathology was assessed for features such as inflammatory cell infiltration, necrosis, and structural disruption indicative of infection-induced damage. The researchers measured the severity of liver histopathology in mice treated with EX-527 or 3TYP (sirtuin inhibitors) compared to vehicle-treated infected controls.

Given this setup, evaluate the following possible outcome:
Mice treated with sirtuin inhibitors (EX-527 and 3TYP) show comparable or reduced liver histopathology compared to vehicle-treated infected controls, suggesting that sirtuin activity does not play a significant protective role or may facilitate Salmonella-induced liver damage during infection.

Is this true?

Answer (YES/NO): NO